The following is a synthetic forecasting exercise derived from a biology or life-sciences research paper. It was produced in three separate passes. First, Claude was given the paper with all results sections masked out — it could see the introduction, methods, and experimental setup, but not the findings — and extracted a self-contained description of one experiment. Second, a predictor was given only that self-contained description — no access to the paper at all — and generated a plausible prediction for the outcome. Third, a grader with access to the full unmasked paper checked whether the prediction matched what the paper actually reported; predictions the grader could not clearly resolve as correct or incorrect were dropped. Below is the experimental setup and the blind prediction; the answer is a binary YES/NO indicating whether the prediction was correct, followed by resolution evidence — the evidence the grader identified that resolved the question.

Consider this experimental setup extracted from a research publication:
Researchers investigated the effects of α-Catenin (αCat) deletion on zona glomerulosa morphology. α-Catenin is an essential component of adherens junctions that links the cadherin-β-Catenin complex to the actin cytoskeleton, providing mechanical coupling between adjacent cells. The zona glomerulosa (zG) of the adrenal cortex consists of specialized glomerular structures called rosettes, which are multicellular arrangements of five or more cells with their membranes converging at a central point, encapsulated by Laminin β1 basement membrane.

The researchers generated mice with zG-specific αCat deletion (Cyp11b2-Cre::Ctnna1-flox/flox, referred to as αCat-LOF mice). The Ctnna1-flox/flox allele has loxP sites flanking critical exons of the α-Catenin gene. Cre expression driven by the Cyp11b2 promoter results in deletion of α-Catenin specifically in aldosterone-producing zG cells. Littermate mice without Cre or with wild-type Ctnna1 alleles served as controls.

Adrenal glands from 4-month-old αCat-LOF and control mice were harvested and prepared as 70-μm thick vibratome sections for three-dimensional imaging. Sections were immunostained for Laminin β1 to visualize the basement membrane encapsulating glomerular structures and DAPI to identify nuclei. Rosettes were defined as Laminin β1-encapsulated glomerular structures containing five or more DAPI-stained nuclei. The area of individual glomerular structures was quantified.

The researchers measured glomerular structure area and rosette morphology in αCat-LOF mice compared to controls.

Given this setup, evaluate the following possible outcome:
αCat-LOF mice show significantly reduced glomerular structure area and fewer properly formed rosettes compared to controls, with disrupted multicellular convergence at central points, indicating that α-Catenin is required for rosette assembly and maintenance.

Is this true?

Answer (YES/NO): YES